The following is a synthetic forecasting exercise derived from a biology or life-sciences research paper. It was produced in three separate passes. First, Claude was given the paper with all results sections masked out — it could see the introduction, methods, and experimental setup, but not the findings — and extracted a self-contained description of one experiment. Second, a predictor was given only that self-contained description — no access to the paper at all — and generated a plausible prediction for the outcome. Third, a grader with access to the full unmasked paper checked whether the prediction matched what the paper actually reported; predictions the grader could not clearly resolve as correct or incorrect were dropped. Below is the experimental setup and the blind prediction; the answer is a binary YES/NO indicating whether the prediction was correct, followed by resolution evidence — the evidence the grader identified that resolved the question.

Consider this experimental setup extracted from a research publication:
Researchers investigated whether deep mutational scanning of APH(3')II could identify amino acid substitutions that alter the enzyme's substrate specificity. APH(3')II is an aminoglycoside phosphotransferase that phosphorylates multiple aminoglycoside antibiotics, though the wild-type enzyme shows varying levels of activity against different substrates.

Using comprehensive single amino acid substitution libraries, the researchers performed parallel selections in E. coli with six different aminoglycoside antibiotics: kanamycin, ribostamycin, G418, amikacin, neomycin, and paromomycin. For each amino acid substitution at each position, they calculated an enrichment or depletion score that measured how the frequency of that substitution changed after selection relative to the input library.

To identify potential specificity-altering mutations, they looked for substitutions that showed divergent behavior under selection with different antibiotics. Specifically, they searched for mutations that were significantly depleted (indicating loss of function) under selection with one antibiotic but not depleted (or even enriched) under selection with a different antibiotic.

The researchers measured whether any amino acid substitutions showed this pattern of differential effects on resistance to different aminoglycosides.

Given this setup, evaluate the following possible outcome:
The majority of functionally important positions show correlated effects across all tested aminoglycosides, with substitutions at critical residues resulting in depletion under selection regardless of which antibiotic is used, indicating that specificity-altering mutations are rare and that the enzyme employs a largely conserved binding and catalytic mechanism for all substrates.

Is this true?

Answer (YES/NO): NO